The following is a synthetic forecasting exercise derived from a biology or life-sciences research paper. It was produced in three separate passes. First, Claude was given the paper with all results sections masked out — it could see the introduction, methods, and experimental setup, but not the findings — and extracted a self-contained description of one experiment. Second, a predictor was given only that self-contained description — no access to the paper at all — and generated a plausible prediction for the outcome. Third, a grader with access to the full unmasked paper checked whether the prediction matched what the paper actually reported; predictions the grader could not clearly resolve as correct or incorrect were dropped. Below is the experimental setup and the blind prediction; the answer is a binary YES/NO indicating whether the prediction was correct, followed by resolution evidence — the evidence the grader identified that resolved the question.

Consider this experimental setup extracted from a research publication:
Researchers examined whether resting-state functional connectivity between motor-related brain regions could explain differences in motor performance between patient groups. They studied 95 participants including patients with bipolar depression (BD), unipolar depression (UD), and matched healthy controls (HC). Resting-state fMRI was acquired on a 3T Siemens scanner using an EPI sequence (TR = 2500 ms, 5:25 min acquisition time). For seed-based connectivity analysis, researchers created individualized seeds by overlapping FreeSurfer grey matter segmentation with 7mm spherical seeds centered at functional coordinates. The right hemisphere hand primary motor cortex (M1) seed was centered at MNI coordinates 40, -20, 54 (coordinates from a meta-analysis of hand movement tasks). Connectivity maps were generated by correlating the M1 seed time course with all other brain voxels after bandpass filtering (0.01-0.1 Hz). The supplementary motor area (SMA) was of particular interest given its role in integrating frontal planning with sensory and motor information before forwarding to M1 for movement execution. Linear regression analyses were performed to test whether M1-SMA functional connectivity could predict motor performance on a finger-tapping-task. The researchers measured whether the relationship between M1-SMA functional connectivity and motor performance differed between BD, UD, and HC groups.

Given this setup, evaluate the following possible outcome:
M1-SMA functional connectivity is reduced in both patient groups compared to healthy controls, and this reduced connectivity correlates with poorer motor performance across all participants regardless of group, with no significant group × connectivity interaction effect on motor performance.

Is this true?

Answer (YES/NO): NO